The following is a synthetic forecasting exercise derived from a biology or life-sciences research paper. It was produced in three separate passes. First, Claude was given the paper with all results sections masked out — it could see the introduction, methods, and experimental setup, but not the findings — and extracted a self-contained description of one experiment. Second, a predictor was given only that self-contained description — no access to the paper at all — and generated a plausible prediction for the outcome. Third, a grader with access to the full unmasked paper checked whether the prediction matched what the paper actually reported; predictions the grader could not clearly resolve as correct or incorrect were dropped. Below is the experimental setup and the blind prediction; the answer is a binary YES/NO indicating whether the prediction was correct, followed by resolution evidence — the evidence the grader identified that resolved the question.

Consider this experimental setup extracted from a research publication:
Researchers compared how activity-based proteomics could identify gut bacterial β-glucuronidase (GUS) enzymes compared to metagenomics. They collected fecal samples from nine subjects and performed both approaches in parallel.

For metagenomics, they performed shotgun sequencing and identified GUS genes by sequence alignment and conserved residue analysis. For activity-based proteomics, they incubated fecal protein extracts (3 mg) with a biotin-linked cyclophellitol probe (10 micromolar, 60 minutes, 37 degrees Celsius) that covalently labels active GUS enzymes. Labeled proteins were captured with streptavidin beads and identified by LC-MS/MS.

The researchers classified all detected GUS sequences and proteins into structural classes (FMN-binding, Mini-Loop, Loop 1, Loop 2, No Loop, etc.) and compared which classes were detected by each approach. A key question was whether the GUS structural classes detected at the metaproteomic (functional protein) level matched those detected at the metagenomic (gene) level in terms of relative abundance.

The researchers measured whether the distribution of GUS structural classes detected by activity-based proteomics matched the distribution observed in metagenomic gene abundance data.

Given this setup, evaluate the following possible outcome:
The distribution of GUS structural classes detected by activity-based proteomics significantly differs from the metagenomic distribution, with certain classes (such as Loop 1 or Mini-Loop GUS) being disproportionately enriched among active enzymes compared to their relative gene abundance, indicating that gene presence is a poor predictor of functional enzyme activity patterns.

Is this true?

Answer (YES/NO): NO